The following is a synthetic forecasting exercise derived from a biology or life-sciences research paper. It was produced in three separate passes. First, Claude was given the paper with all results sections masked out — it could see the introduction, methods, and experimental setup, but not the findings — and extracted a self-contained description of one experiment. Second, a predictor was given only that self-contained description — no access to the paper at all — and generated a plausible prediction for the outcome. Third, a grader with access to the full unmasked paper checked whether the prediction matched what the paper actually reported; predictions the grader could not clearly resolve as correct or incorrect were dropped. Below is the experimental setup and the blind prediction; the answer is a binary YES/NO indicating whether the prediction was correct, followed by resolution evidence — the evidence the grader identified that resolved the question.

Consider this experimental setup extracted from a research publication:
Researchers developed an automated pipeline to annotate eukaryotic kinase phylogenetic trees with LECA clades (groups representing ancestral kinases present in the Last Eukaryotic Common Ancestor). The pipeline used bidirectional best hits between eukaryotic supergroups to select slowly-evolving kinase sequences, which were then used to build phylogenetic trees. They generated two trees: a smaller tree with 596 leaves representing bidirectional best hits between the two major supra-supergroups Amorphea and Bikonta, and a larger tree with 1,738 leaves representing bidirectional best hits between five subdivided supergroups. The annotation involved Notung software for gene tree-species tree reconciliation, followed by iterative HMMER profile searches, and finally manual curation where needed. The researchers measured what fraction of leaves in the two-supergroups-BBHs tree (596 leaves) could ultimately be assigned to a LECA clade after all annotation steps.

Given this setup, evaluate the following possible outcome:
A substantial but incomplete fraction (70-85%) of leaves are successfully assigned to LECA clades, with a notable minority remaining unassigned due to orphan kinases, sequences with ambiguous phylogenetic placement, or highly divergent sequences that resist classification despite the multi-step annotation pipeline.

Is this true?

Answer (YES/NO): NO